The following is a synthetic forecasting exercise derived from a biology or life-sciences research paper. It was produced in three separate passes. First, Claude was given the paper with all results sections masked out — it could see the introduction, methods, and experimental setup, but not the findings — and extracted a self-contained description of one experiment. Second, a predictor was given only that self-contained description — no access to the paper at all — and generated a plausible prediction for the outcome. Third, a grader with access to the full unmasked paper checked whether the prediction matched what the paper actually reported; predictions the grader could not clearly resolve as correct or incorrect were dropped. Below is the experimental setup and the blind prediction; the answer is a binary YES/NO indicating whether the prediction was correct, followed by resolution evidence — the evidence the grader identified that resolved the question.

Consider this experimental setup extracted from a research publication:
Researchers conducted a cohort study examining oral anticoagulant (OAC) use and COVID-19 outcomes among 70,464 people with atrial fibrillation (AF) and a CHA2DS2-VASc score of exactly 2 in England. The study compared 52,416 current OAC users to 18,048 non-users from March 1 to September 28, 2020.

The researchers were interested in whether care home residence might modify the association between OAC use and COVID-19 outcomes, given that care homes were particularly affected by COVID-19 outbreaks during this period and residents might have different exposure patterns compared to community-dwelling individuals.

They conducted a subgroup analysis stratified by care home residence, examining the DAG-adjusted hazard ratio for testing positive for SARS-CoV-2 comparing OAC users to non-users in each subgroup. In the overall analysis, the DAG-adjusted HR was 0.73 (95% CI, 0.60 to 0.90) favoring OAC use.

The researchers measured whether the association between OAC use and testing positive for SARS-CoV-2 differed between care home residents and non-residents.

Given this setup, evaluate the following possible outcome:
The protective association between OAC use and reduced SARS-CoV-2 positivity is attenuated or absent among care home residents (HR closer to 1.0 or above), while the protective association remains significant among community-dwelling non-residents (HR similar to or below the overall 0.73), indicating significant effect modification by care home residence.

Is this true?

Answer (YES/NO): NO